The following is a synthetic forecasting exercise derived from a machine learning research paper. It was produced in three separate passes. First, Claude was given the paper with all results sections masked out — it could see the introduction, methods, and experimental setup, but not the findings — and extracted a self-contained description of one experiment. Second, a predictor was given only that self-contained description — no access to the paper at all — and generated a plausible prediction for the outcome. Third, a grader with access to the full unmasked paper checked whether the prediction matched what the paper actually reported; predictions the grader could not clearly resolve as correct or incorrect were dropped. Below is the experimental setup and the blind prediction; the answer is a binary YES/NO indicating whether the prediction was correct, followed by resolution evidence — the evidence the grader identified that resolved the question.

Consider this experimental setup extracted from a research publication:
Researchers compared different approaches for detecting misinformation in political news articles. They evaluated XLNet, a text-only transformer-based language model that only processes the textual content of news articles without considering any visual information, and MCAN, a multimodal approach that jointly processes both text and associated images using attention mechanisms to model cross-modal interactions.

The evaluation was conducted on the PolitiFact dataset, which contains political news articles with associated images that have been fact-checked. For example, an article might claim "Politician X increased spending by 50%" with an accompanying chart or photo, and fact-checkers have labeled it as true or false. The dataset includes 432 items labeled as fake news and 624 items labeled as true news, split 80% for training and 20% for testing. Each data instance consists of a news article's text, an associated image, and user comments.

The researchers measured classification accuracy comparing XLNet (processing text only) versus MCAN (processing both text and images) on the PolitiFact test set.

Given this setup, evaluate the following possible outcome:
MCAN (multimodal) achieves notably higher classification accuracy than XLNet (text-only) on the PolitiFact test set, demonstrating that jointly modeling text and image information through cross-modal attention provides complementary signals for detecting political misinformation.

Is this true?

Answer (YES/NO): NO